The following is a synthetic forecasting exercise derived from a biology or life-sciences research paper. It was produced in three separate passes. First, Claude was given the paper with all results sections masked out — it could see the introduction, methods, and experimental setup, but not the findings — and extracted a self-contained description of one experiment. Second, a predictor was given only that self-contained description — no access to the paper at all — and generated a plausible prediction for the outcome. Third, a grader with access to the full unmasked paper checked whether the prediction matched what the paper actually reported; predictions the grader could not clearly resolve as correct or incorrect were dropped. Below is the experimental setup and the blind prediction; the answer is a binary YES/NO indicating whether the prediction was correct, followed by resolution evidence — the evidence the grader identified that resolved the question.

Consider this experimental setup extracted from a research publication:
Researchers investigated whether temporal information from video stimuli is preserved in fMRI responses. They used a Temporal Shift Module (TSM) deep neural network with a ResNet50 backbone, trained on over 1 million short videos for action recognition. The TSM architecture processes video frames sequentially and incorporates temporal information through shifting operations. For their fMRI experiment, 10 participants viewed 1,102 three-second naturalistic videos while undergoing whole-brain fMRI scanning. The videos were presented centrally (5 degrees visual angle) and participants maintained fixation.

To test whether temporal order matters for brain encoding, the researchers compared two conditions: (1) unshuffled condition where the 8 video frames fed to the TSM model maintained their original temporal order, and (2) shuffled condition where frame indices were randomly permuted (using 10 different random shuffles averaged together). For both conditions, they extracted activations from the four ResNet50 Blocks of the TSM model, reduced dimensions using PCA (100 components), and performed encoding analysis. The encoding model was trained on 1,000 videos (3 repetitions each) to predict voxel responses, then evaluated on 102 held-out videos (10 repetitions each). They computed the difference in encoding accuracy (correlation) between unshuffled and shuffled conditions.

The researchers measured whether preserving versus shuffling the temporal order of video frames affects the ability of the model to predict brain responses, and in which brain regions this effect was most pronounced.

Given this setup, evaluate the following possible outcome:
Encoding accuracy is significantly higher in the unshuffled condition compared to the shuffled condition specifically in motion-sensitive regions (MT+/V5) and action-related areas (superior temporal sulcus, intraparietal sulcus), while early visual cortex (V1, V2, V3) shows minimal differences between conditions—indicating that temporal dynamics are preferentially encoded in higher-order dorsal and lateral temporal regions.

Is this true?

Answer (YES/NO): NO